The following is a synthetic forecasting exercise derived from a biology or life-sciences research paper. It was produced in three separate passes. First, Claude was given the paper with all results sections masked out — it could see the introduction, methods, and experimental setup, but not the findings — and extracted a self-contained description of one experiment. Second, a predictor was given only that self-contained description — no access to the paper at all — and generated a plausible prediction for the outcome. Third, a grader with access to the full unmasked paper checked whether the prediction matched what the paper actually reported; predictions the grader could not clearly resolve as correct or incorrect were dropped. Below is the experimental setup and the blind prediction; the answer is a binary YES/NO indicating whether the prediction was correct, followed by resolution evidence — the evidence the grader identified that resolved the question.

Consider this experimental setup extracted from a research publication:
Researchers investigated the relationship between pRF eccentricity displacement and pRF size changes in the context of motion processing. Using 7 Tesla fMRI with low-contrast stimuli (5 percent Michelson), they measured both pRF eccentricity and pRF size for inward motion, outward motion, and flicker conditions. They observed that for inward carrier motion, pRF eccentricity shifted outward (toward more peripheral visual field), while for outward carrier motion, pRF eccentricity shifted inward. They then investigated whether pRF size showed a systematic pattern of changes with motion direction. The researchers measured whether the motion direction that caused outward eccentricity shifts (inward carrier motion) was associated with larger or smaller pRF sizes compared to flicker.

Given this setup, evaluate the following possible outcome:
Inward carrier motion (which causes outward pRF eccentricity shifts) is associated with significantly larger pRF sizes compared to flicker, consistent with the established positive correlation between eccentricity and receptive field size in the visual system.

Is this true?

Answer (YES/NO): YES